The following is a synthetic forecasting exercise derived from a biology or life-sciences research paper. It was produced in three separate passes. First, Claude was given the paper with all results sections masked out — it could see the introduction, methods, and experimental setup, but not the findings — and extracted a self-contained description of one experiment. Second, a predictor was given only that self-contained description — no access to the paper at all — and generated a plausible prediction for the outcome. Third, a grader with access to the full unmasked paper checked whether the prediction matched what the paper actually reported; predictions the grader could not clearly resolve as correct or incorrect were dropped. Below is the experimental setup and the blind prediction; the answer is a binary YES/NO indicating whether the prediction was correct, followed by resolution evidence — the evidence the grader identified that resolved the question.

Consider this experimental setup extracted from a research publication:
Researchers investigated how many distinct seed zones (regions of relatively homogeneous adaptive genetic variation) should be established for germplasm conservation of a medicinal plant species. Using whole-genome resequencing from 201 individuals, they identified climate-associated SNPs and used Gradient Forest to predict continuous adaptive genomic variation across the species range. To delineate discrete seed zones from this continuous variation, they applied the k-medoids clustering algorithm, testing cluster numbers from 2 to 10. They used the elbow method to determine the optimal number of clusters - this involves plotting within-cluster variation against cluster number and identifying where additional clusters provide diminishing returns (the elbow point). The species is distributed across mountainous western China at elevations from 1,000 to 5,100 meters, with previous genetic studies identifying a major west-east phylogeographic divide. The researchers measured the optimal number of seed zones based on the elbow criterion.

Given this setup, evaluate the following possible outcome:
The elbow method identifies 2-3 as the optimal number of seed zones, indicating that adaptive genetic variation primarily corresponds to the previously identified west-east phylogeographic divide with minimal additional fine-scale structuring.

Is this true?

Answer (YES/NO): YES